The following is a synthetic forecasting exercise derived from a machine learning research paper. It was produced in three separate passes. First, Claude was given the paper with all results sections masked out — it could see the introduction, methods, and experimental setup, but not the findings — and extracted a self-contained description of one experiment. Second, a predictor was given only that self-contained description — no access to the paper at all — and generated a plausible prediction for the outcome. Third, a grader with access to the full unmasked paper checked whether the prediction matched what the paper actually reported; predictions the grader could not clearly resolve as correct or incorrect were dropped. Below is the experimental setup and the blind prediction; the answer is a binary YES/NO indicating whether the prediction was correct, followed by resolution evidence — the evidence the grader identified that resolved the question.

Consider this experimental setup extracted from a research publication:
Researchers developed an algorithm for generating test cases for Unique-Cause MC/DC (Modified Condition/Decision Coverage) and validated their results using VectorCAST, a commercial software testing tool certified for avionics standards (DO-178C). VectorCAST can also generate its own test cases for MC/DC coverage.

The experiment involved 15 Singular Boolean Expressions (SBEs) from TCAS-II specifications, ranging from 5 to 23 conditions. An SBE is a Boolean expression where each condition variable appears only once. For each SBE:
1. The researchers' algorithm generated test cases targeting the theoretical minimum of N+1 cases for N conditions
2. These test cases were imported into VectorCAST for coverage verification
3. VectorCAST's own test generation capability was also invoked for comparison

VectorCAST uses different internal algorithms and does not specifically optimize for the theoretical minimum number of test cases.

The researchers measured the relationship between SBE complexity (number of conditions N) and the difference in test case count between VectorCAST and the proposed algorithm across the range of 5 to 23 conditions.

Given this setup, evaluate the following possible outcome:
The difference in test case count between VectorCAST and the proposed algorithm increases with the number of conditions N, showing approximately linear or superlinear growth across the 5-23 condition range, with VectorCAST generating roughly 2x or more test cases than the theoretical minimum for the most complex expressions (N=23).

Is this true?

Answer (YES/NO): NO